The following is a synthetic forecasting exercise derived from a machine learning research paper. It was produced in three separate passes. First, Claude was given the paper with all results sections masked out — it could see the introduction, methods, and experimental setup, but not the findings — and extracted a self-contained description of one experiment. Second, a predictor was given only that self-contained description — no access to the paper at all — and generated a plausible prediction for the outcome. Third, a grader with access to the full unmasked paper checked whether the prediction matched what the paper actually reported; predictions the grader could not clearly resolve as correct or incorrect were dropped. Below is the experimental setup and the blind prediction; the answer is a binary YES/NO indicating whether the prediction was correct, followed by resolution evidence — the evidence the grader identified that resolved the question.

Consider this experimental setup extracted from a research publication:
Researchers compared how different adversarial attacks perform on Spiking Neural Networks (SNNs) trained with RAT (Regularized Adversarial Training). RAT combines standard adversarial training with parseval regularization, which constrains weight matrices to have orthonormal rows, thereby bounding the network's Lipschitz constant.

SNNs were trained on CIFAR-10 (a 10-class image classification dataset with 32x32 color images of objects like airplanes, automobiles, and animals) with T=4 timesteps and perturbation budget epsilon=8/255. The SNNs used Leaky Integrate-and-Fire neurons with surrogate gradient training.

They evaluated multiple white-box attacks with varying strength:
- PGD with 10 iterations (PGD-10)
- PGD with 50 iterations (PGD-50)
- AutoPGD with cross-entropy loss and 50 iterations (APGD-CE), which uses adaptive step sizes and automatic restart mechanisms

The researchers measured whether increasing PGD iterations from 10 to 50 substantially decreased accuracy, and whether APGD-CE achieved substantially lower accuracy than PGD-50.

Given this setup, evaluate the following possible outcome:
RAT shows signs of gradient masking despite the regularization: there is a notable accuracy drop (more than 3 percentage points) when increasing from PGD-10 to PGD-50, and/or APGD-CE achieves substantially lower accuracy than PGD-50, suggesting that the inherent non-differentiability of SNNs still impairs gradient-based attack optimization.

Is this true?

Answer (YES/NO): YES